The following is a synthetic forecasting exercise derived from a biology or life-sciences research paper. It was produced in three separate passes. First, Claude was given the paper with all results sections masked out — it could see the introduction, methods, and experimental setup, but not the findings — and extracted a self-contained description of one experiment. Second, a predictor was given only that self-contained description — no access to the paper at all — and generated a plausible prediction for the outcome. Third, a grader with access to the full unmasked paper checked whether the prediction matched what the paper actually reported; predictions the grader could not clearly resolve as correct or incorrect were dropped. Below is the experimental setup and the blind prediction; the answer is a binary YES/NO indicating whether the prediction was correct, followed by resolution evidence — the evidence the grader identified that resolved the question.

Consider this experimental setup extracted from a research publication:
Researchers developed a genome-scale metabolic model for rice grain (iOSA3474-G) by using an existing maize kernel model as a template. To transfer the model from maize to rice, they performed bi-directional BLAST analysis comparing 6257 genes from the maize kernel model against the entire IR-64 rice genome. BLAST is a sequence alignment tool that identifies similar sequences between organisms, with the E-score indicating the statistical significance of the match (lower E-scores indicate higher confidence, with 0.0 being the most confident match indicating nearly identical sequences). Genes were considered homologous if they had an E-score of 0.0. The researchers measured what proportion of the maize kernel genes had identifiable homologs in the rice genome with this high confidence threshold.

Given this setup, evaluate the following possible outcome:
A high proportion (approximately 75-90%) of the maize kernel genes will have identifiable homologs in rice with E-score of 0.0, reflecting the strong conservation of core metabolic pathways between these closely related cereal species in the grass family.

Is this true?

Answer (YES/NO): NO